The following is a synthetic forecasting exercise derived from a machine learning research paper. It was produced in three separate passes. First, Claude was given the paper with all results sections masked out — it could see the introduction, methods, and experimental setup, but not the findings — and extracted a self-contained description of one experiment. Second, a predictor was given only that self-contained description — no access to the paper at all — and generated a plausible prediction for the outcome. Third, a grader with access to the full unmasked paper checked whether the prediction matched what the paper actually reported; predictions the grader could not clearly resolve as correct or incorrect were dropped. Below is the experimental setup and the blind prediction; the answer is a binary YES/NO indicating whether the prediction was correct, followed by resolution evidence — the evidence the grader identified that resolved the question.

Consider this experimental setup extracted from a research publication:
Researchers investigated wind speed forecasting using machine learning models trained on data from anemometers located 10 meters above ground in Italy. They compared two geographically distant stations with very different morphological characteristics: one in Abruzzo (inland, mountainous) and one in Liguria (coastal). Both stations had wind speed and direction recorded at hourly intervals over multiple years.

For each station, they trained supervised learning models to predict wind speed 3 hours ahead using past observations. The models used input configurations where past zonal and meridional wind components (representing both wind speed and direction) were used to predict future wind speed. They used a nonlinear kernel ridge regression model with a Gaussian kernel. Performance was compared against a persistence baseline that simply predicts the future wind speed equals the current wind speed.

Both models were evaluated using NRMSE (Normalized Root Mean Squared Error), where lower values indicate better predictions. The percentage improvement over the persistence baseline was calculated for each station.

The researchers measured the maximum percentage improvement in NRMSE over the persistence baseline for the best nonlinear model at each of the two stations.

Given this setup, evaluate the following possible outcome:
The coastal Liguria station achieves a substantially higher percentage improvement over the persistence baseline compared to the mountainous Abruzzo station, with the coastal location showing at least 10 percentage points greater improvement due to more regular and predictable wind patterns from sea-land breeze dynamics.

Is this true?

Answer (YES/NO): NO